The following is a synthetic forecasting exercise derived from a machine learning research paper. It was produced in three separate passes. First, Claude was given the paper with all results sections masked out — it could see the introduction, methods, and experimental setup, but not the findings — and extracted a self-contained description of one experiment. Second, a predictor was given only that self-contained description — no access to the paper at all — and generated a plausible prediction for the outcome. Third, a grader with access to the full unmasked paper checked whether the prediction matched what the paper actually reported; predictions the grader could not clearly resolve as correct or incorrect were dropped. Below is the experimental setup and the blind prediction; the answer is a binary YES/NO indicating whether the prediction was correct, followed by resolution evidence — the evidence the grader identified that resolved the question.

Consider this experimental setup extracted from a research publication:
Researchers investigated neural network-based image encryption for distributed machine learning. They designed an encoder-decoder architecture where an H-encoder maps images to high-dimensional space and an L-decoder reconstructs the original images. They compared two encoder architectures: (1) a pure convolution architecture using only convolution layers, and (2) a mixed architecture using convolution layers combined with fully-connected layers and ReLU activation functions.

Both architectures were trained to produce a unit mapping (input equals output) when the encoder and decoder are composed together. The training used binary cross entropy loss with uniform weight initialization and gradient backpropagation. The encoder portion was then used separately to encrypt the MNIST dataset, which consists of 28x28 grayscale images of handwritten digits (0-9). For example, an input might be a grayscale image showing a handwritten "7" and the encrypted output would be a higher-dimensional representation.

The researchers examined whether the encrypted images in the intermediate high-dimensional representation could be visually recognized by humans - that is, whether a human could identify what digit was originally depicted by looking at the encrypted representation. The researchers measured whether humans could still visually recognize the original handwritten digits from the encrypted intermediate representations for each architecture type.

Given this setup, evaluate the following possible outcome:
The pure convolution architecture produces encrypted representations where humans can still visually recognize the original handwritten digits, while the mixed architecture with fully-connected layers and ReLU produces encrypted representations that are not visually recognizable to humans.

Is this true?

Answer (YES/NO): YES